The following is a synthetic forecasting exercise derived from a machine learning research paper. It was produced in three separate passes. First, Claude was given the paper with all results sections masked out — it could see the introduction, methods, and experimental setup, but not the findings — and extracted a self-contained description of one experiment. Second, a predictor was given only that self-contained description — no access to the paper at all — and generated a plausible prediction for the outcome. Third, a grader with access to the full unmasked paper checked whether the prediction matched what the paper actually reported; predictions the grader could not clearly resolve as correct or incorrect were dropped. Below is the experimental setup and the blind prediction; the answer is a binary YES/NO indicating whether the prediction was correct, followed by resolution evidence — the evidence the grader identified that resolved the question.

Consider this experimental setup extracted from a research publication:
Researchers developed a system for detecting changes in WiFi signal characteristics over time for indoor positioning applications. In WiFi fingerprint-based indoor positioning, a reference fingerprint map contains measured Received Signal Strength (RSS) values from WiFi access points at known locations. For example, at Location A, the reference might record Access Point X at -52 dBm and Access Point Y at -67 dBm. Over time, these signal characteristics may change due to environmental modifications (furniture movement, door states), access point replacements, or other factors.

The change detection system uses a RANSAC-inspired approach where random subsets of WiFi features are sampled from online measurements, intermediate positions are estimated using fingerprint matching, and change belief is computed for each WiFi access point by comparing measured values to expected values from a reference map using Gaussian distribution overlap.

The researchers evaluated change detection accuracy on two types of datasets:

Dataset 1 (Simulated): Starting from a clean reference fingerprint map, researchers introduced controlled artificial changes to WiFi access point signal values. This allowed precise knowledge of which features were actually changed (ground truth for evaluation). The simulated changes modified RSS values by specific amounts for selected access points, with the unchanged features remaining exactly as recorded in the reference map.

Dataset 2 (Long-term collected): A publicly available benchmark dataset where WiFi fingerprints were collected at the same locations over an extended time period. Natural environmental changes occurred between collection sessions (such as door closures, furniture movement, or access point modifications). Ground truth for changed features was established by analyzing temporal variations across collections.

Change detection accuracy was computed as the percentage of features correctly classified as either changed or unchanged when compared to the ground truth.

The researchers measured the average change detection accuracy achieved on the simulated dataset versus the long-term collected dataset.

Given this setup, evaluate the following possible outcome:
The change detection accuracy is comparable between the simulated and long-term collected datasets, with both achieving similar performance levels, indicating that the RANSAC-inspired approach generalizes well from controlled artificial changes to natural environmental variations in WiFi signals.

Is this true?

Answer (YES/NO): NO